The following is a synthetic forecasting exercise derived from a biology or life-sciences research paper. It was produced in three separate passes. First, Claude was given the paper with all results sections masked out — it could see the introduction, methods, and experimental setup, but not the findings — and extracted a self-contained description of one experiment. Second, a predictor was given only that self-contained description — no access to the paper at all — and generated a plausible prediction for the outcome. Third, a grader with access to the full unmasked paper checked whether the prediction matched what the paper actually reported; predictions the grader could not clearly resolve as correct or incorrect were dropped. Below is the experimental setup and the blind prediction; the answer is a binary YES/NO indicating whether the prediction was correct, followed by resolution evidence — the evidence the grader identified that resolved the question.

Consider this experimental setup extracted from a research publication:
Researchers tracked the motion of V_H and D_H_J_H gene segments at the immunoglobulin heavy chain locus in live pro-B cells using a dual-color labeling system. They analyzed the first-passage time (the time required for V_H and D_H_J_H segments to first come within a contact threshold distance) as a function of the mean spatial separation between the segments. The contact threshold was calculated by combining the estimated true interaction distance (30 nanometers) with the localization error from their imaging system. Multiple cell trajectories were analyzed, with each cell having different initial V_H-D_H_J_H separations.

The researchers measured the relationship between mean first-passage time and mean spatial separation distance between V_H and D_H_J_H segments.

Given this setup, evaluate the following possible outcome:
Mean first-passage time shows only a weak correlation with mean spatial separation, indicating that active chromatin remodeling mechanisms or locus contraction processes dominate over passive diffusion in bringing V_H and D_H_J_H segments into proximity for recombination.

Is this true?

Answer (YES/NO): NO